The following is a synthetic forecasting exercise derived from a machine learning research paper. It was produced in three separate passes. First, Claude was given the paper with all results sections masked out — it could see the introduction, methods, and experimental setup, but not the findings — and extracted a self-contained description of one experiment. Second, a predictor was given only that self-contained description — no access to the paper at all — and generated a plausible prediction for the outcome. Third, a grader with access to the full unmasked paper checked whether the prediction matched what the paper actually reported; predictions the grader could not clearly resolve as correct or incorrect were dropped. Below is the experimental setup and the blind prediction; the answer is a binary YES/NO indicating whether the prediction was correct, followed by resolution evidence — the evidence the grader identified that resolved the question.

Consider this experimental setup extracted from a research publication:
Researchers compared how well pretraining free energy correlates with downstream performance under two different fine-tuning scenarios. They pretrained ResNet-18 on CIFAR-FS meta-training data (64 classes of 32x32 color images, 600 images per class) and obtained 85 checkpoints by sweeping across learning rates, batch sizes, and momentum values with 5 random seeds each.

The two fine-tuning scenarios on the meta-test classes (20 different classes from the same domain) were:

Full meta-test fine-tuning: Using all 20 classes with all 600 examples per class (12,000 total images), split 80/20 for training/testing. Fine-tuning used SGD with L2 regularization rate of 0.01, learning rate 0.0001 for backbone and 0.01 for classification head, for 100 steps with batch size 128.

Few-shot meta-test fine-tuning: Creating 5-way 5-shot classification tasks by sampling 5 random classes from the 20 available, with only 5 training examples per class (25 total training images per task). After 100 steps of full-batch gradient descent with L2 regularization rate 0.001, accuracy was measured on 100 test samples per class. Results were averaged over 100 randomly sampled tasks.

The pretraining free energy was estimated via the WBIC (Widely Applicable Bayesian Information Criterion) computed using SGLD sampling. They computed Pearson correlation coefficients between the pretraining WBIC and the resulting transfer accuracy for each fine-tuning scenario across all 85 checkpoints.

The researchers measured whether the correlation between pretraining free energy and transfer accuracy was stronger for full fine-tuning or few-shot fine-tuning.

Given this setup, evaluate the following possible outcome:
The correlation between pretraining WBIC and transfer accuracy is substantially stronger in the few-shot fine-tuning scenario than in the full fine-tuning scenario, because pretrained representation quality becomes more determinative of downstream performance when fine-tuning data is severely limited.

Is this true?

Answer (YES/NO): NO